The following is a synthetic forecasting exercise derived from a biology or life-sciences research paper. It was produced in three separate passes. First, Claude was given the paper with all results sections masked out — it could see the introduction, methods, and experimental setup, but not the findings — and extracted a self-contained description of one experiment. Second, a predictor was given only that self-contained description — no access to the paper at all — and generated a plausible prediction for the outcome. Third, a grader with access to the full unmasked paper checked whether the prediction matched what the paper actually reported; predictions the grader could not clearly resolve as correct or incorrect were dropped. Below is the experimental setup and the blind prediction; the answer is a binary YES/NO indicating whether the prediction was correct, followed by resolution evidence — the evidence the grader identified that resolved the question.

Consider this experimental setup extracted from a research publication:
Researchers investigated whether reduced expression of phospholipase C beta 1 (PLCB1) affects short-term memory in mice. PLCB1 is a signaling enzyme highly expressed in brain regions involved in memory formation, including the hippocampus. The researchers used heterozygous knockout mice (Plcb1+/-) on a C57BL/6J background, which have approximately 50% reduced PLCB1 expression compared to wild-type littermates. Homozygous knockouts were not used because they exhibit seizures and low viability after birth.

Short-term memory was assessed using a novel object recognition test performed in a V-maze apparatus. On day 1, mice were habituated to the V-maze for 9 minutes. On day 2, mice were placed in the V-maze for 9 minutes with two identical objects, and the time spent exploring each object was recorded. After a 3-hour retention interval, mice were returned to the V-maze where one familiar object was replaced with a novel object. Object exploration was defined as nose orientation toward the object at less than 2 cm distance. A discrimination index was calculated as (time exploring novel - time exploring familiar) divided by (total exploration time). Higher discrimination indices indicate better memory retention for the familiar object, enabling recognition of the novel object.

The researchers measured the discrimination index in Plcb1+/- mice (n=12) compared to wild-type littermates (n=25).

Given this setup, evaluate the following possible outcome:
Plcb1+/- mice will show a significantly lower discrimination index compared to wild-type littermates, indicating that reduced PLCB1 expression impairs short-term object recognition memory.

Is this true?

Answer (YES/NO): YES